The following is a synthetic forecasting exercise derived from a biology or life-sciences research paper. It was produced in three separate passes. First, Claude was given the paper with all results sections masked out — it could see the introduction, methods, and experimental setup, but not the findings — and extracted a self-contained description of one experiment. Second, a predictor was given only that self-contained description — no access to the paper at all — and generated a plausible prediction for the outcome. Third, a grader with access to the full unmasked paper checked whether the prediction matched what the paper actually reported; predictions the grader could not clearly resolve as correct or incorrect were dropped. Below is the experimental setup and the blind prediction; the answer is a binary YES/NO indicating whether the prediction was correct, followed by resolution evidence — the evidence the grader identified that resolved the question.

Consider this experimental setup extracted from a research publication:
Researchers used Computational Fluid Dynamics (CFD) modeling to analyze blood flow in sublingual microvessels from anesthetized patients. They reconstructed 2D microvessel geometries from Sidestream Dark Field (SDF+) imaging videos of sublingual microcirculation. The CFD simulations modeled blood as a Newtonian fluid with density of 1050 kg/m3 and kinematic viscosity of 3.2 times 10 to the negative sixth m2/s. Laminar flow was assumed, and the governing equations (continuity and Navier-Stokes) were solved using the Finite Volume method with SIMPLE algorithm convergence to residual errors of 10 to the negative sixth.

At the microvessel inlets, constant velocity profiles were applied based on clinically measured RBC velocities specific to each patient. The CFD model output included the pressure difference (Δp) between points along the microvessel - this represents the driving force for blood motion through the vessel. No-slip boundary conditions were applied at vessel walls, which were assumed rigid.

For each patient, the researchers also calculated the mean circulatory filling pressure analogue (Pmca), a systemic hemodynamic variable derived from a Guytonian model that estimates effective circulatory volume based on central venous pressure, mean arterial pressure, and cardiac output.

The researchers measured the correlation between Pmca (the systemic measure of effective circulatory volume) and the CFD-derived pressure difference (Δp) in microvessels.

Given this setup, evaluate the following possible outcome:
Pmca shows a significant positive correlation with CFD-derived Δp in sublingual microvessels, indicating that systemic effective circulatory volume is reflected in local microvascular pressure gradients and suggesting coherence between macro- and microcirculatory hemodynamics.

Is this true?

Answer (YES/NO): NO